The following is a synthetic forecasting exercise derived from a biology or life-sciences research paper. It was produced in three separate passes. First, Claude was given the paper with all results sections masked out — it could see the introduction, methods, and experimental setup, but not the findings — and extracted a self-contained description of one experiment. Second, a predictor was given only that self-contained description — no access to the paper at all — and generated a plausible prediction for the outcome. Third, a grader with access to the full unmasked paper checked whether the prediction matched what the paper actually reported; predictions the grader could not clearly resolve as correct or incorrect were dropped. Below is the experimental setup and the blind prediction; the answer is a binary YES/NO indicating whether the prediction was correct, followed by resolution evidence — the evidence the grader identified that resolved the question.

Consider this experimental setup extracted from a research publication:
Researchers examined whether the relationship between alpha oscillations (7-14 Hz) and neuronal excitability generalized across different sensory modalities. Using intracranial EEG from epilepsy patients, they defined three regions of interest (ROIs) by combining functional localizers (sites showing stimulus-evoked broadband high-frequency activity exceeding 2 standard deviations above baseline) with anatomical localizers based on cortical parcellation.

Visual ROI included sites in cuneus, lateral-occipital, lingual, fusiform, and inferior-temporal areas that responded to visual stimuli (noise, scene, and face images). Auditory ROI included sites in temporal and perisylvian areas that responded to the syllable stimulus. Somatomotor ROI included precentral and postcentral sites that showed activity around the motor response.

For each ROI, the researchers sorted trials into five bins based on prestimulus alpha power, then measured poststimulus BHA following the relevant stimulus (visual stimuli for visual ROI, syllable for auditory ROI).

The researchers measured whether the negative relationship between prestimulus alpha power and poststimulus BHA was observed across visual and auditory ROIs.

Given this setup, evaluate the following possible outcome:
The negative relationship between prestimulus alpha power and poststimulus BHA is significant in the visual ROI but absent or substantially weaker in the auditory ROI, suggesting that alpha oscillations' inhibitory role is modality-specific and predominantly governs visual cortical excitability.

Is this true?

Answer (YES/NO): NO